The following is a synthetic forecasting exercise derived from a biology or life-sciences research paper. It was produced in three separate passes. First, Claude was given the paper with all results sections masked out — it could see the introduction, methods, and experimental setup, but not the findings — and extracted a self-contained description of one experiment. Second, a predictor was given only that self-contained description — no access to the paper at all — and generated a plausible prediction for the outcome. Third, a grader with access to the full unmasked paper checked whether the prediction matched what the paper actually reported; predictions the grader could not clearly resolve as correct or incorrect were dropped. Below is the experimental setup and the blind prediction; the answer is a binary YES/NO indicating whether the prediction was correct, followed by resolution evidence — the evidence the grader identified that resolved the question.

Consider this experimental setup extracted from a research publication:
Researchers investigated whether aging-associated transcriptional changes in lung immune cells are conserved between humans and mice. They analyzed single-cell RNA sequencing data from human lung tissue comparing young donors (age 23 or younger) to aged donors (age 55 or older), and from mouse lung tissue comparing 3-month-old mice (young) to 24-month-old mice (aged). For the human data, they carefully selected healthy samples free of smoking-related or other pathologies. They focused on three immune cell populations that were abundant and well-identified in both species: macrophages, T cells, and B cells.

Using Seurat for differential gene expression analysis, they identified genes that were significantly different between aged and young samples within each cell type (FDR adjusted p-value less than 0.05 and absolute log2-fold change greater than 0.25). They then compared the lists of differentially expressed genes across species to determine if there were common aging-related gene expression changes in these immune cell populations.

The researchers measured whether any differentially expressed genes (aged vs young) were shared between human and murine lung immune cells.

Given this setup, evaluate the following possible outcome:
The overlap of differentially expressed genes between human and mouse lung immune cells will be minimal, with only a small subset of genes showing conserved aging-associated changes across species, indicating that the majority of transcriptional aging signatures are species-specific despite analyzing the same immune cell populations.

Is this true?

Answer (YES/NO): NO